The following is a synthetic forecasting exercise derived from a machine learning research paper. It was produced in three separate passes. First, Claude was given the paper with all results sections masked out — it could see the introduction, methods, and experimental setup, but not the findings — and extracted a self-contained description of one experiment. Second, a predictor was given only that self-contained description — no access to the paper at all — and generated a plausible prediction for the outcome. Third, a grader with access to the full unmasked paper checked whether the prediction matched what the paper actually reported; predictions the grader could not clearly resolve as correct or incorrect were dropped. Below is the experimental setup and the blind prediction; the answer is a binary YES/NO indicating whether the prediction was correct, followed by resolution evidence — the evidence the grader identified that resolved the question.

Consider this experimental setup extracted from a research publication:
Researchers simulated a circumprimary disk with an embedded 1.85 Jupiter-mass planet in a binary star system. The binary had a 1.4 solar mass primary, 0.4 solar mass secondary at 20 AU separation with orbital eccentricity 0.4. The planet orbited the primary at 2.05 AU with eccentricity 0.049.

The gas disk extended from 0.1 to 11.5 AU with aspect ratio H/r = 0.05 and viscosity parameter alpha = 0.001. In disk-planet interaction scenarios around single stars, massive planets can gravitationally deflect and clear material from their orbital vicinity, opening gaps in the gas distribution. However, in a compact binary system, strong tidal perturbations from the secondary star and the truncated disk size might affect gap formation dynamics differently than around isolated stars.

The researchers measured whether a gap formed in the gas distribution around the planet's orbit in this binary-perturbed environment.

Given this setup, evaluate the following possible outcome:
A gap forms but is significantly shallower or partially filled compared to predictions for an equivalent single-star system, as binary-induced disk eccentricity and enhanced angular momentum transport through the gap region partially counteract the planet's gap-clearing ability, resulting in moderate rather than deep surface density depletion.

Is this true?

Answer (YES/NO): NO